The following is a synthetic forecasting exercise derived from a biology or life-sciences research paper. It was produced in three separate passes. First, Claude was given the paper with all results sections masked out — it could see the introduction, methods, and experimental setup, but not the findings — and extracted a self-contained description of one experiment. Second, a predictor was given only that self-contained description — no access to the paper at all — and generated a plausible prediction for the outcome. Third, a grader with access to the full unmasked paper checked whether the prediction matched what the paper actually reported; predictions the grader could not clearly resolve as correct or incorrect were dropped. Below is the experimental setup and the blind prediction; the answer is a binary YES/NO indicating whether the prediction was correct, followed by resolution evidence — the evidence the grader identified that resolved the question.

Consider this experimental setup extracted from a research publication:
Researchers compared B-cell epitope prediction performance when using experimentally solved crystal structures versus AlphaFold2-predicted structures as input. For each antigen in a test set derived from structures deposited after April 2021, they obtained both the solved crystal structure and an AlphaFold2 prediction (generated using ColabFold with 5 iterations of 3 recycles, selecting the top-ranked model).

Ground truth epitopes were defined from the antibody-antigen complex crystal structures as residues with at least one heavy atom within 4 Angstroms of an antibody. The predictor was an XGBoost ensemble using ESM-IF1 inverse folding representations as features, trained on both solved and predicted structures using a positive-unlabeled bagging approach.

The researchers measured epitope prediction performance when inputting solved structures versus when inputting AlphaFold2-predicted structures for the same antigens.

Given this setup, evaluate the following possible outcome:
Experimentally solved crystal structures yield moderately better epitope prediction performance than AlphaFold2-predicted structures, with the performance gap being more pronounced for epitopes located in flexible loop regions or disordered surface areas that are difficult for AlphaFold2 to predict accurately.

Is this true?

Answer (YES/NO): NO